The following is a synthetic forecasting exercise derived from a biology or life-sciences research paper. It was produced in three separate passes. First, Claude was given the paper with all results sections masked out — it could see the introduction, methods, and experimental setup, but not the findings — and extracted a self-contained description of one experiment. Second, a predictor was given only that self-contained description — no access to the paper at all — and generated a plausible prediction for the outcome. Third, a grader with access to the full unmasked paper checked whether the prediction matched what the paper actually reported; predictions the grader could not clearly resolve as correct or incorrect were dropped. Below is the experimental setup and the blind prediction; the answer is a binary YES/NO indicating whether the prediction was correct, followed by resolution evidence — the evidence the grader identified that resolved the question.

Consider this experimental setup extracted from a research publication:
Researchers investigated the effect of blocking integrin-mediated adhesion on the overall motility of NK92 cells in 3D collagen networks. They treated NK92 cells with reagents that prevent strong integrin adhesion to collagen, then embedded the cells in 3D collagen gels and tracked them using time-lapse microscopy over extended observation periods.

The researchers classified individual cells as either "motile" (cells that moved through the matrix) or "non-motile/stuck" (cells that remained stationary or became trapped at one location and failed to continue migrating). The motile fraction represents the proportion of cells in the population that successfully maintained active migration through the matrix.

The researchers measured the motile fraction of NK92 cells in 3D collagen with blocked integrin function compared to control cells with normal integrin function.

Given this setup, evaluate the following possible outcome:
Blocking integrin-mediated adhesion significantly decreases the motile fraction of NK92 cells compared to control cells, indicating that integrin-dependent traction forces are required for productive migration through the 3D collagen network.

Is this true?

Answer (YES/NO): YES